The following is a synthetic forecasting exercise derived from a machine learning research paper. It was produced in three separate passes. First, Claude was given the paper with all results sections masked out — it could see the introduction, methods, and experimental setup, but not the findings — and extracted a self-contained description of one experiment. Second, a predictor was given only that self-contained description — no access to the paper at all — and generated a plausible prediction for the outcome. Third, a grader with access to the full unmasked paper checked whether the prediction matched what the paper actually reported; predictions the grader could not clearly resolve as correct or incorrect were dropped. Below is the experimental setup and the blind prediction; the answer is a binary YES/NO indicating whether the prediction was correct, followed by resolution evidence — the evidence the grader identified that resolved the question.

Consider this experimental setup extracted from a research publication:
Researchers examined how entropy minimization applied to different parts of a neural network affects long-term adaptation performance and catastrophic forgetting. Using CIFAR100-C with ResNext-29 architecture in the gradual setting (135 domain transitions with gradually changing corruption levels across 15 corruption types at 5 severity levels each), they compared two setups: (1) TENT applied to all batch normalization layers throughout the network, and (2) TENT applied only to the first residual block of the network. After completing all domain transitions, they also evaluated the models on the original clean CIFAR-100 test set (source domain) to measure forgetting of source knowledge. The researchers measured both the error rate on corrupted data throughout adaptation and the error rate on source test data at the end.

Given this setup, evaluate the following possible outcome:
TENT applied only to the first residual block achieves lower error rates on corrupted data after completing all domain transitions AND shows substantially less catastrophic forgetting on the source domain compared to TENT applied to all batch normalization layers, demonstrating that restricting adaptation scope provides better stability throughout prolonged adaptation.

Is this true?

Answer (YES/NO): NO